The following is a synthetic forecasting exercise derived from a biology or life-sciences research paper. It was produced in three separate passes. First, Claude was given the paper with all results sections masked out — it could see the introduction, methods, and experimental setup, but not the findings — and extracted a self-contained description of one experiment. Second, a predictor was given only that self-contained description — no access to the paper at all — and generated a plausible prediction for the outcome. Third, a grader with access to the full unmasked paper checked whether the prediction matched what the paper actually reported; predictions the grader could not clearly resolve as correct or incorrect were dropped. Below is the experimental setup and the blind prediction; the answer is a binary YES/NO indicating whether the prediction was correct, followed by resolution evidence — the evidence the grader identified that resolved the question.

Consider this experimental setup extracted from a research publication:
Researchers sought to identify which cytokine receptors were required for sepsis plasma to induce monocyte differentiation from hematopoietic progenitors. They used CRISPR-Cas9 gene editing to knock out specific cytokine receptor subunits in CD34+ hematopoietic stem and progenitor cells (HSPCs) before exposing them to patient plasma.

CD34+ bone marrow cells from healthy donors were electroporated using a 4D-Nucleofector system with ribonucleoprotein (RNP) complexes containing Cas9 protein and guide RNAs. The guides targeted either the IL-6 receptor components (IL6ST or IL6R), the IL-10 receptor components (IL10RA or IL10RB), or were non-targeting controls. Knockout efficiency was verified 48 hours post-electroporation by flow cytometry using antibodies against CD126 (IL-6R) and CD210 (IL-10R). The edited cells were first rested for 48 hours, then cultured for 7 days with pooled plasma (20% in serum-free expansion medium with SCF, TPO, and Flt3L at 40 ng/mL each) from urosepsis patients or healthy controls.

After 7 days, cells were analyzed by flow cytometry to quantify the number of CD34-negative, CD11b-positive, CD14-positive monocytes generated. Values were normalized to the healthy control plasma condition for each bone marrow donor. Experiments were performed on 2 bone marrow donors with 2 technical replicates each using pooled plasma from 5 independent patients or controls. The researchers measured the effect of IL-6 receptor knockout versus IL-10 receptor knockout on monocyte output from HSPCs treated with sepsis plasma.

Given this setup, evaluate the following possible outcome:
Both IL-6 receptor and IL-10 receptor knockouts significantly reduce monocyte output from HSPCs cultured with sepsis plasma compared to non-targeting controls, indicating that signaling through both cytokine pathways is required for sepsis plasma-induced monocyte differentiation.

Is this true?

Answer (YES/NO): NO